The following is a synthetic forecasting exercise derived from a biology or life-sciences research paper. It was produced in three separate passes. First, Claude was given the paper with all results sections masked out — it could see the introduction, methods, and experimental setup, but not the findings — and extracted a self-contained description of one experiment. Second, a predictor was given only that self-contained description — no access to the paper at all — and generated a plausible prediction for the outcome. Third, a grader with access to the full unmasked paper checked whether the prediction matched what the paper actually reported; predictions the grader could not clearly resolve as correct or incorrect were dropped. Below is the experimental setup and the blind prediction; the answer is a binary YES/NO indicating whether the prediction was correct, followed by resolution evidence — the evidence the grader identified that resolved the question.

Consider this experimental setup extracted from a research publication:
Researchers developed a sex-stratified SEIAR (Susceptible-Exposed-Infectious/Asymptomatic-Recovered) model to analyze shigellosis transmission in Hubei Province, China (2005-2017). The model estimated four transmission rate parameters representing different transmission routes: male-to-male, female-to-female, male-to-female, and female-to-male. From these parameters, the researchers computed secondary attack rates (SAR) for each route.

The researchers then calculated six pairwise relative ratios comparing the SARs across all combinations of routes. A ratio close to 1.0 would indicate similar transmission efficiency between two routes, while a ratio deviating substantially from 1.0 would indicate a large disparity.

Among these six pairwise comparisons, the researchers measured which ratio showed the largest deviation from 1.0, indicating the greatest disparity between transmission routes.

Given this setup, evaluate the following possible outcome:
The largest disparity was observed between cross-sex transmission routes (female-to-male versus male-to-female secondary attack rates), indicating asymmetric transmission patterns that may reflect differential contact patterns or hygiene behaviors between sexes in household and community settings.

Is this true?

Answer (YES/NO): NO